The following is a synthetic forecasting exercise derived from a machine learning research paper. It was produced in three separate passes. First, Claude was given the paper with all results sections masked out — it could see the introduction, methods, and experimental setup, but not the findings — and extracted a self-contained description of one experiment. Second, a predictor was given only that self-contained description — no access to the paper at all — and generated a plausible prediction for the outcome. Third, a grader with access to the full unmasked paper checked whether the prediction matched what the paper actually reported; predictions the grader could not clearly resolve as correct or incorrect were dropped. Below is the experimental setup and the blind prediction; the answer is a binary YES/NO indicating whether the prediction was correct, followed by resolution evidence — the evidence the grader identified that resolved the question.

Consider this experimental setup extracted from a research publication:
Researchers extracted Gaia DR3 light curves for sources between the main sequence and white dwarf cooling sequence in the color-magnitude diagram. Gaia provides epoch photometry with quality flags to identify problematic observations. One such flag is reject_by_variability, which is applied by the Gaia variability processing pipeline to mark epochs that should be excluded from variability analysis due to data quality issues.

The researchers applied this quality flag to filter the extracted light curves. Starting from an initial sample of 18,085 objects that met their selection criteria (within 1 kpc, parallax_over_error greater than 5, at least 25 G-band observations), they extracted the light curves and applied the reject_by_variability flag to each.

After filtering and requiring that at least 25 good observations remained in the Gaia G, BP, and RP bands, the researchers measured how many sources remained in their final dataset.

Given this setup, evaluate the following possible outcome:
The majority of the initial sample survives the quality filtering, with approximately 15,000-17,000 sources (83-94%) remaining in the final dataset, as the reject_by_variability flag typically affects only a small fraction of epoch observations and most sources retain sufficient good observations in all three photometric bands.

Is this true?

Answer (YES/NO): NO